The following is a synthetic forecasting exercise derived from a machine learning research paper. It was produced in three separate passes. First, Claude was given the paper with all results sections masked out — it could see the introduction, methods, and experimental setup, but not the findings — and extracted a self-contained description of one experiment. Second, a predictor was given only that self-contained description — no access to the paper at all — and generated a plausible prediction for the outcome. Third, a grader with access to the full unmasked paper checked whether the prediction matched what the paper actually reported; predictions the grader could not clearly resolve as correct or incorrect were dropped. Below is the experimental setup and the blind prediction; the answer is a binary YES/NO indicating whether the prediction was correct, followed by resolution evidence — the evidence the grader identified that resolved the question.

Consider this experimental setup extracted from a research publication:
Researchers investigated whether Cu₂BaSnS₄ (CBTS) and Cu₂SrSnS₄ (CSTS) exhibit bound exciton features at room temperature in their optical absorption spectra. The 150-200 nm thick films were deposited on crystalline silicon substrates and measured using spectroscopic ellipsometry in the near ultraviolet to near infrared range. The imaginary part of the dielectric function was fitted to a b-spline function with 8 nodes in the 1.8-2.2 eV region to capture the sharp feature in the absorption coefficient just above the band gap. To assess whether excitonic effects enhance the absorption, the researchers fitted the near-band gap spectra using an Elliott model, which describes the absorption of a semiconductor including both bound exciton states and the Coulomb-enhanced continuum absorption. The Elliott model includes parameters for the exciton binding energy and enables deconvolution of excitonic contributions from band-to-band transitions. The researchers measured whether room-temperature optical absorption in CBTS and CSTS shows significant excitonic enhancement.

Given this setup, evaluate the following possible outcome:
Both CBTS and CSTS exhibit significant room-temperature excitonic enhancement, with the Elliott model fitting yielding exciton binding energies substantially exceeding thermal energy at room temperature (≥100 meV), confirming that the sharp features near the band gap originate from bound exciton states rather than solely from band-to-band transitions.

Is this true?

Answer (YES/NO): NO